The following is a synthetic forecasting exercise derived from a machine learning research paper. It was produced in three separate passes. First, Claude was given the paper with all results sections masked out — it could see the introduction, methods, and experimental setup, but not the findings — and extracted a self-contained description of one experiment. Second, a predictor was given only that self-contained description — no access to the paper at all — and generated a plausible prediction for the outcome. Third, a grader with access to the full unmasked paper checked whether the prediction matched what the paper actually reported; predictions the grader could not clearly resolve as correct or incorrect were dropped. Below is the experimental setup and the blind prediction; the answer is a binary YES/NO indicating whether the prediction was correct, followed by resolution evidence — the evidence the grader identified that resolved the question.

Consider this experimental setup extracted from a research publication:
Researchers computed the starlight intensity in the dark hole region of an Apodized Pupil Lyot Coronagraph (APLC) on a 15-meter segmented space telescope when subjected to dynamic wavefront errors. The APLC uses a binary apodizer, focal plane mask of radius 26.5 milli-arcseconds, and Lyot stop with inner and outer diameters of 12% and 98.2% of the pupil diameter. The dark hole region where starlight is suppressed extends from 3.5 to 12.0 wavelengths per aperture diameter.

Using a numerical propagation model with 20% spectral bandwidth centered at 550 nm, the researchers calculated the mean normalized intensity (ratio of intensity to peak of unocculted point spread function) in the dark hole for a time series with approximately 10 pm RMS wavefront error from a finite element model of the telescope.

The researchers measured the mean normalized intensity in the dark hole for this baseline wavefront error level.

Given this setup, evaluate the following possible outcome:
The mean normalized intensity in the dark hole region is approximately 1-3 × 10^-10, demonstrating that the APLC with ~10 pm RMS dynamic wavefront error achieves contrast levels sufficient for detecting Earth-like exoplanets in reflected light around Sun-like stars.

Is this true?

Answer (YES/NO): NO